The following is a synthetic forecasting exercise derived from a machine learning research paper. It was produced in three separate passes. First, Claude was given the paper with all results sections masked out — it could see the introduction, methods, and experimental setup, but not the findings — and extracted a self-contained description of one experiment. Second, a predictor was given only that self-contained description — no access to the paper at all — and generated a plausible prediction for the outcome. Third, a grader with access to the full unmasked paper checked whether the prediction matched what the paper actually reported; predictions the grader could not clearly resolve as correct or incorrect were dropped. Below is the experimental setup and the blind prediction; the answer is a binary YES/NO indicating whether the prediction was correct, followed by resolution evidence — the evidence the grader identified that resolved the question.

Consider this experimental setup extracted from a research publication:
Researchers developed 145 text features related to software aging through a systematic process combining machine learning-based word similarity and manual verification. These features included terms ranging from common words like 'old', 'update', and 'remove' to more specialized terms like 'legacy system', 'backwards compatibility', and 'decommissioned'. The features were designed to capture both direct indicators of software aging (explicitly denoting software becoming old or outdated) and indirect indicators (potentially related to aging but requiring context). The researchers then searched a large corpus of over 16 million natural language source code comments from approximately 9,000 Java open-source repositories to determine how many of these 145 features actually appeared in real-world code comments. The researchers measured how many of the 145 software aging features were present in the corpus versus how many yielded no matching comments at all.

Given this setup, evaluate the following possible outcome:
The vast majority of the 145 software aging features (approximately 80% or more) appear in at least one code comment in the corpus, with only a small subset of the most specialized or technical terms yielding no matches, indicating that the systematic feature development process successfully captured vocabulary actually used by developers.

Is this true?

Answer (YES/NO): YES